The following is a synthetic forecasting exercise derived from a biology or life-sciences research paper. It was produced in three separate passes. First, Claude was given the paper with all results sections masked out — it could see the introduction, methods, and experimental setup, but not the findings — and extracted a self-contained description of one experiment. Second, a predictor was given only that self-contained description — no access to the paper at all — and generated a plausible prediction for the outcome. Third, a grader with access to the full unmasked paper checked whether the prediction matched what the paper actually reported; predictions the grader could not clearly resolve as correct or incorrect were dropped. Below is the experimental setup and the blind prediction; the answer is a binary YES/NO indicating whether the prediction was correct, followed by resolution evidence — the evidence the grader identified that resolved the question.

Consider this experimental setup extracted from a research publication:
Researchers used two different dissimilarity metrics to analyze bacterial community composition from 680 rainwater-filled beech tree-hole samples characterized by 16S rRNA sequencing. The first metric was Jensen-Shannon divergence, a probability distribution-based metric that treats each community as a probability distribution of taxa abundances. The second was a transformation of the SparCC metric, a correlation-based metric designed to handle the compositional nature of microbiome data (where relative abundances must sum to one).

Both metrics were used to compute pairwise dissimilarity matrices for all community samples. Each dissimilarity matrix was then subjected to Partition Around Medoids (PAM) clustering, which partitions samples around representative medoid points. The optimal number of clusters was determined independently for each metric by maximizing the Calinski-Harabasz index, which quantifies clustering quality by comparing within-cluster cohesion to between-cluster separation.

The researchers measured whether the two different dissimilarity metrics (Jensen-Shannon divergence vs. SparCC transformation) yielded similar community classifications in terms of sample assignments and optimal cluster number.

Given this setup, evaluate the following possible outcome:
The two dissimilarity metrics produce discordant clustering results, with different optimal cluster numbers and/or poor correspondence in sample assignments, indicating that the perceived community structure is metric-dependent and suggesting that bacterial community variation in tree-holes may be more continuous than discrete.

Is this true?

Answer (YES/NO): NO